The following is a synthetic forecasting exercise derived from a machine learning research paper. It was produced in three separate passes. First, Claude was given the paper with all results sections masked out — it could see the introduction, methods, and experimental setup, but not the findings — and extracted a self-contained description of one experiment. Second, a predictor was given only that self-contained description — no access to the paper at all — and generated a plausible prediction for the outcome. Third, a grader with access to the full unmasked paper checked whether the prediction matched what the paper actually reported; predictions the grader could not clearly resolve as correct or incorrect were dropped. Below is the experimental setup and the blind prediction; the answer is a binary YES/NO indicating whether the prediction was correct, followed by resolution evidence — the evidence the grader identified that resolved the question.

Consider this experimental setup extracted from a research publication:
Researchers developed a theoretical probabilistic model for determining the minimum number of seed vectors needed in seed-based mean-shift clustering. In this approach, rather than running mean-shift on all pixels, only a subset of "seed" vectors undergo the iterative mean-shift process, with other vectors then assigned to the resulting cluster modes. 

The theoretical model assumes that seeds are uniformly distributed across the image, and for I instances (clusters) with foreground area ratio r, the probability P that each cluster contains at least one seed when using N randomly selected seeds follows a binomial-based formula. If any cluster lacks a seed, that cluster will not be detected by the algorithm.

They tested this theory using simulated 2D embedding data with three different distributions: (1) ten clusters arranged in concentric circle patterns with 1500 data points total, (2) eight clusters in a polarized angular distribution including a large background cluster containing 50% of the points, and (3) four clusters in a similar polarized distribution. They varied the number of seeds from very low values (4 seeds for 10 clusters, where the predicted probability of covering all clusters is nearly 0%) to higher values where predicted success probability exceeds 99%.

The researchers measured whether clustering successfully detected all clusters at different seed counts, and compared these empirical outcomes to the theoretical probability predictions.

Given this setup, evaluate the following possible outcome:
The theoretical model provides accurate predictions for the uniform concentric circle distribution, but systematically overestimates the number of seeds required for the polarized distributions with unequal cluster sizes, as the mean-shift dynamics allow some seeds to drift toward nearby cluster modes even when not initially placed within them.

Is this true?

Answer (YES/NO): NO